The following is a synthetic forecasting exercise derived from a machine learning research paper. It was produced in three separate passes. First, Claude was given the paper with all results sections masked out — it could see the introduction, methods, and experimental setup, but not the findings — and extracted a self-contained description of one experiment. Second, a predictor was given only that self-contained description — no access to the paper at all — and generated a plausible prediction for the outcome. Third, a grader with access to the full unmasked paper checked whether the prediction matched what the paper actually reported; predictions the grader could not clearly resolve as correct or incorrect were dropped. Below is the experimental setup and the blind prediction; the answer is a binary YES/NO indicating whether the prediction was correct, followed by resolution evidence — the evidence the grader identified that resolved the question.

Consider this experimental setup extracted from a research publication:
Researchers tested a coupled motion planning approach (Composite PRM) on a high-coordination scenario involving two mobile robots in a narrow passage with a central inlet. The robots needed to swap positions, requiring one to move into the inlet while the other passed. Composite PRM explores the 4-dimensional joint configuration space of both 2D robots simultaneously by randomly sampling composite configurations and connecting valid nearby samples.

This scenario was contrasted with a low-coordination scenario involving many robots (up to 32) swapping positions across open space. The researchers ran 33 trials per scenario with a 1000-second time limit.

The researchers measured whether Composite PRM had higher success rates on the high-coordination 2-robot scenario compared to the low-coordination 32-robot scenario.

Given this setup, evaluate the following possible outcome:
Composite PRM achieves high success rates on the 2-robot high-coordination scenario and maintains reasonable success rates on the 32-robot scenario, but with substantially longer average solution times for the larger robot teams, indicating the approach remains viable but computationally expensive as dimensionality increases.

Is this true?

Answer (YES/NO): NO